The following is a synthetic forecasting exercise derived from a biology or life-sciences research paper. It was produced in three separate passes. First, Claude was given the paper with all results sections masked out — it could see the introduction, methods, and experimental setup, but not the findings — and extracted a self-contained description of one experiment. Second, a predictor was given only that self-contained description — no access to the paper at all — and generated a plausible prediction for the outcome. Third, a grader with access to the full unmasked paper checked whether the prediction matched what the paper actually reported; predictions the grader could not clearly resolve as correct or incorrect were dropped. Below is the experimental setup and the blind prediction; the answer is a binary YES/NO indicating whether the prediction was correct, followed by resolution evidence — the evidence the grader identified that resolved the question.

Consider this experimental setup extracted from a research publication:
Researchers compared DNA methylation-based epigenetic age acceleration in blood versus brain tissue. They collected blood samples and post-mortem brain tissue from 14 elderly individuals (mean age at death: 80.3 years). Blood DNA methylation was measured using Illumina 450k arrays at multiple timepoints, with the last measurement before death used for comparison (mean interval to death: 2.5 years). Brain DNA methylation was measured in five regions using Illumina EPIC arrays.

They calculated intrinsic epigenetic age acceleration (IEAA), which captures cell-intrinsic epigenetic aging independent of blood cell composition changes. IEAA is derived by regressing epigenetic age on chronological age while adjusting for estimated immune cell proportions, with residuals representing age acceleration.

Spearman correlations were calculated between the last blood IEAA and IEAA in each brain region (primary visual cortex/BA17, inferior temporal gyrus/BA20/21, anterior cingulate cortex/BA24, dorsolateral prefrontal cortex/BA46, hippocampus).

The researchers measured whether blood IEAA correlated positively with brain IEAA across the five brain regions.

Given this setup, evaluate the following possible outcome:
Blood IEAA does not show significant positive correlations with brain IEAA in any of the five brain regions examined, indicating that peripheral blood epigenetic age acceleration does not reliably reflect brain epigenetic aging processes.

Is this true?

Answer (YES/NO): YES